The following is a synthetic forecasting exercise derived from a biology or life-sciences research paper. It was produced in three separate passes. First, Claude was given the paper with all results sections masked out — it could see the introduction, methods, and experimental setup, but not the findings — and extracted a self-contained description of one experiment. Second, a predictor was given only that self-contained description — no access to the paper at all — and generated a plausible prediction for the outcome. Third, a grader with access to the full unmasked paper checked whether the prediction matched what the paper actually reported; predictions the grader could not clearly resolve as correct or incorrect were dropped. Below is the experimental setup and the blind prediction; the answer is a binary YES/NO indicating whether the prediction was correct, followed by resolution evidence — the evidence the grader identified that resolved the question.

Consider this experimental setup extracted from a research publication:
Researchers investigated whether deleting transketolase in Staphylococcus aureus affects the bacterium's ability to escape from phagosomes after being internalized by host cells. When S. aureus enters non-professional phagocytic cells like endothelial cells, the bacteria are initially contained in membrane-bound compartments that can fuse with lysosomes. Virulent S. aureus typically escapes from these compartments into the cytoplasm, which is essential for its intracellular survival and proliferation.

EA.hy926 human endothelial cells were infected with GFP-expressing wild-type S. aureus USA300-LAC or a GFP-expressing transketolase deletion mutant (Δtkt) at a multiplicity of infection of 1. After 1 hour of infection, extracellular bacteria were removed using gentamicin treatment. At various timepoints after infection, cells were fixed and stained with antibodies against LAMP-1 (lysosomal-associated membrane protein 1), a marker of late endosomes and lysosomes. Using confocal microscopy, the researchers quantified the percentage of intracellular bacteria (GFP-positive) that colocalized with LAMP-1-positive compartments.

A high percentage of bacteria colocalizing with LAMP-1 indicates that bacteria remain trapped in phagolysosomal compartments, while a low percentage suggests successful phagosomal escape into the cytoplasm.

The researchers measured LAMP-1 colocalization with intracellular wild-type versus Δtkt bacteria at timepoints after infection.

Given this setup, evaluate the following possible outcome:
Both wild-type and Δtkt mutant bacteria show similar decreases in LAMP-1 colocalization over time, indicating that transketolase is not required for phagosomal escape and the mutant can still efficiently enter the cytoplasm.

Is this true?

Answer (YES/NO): YES